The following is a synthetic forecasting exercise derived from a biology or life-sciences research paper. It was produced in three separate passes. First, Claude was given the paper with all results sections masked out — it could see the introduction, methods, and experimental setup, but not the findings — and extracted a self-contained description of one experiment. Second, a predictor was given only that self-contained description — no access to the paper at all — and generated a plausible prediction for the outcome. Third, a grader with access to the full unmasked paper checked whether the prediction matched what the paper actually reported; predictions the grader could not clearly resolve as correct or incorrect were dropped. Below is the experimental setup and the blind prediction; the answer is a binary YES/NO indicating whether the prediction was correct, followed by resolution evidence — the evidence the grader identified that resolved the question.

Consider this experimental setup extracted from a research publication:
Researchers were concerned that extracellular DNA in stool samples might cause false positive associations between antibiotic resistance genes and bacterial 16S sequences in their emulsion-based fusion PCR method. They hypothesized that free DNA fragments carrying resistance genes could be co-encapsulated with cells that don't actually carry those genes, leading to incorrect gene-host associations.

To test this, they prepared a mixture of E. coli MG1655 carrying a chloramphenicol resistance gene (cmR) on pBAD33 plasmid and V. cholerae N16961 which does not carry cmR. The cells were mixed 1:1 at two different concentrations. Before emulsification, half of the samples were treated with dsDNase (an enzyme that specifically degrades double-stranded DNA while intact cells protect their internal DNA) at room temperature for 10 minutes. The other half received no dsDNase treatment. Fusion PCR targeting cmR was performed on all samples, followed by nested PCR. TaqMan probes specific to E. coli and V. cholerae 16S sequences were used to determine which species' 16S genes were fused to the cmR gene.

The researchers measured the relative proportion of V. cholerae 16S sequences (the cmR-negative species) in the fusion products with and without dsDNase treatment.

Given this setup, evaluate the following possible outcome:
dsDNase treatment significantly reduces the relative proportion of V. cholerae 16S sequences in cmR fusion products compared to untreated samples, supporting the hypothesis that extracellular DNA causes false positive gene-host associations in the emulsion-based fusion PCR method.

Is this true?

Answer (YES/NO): YES